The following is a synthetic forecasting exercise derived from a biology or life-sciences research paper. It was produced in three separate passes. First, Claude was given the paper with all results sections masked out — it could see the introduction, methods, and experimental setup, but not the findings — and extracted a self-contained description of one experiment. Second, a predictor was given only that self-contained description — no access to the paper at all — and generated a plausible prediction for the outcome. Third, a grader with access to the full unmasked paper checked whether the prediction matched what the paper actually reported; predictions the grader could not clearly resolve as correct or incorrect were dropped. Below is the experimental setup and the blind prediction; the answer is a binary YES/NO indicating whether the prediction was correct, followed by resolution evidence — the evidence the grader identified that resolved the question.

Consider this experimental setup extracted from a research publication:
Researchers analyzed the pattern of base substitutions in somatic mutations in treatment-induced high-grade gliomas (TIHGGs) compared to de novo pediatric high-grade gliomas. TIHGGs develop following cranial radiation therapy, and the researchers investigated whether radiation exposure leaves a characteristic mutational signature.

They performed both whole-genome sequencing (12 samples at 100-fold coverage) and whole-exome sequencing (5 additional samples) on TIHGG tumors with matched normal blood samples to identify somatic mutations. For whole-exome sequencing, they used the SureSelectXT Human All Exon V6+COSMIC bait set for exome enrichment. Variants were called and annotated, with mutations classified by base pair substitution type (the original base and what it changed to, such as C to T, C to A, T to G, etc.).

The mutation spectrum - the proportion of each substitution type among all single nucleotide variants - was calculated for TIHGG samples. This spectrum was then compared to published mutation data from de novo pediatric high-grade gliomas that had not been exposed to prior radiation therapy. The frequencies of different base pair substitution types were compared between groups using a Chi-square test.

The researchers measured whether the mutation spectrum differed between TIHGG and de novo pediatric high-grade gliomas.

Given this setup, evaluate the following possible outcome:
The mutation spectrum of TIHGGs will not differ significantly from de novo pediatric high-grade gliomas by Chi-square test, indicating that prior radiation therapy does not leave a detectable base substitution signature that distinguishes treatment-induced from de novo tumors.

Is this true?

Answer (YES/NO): NO